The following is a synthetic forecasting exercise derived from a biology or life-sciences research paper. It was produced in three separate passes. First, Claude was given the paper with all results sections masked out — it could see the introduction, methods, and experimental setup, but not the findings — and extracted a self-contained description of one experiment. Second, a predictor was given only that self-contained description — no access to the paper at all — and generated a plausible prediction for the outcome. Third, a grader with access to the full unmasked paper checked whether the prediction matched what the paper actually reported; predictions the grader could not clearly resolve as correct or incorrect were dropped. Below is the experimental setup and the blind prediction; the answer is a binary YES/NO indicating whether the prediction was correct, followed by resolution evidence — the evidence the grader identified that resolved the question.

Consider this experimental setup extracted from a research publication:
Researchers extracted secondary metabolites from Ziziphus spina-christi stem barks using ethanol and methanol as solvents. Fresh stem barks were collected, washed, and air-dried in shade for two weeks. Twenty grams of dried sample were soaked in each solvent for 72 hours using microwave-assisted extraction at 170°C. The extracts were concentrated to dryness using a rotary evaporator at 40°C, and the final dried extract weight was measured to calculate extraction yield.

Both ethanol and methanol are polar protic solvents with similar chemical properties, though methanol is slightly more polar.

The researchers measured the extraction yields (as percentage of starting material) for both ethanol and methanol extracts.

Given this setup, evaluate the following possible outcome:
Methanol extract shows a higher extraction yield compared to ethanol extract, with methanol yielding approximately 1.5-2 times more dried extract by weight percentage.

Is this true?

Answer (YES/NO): NO